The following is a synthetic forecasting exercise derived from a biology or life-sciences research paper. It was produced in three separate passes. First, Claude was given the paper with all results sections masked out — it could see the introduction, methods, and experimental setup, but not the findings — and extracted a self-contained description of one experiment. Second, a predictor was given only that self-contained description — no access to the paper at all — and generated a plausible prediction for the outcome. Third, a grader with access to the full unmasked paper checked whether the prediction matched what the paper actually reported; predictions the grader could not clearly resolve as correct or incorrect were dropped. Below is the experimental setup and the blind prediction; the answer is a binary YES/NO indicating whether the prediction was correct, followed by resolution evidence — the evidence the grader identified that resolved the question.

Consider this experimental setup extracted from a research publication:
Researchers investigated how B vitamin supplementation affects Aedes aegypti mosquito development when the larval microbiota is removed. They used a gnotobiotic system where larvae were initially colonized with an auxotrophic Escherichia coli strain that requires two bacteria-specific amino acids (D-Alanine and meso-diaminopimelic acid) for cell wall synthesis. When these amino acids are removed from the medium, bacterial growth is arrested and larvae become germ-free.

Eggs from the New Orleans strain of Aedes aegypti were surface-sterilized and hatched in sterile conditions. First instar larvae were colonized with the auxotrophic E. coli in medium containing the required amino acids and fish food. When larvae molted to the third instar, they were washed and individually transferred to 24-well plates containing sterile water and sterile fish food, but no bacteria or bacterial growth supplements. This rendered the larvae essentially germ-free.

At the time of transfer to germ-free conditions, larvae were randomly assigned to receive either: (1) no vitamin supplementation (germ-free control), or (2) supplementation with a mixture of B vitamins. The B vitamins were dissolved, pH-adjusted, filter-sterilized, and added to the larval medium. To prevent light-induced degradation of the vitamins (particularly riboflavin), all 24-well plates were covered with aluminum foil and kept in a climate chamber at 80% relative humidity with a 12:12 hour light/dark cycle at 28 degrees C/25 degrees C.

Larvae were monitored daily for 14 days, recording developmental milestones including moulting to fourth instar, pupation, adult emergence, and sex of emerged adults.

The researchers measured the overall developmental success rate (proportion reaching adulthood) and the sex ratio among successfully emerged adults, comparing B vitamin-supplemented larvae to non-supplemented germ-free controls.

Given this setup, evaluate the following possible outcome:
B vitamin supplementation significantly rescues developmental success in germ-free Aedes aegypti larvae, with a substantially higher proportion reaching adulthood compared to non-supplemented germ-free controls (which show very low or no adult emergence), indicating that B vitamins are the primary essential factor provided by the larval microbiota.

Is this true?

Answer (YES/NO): NO